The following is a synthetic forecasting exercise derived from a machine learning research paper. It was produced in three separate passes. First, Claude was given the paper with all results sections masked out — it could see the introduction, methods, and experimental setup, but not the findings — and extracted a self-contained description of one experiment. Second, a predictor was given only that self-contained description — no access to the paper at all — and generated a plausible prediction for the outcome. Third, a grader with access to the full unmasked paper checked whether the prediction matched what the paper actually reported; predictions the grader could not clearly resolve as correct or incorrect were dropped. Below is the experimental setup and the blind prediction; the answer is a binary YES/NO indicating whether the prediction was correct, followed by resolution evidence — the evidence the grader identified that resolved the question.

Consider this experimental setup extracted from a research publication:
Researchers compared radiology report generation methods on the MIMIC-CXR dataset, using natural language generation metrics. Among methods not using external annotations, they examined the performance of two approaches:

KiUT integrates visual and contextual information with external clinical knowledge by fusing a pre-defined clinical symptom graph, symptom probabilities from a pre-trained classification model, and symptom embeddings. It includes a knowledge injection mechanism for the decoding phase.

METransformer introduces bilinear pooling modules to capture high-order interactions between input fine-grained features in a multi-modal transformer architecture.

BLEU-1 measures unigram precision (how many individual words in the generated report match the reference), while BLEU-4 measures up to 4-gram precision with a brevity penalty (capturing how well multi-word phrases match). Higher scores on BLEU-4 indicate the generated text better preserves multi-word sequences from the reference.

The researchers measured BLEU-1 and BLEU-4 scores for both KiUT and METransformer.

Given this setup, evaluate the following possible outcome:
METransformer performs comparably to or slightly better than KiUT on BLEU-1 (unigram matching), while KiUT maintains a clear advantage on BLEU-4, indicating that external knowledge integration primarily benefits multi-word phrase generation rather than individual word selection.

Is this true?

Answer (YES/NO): NO